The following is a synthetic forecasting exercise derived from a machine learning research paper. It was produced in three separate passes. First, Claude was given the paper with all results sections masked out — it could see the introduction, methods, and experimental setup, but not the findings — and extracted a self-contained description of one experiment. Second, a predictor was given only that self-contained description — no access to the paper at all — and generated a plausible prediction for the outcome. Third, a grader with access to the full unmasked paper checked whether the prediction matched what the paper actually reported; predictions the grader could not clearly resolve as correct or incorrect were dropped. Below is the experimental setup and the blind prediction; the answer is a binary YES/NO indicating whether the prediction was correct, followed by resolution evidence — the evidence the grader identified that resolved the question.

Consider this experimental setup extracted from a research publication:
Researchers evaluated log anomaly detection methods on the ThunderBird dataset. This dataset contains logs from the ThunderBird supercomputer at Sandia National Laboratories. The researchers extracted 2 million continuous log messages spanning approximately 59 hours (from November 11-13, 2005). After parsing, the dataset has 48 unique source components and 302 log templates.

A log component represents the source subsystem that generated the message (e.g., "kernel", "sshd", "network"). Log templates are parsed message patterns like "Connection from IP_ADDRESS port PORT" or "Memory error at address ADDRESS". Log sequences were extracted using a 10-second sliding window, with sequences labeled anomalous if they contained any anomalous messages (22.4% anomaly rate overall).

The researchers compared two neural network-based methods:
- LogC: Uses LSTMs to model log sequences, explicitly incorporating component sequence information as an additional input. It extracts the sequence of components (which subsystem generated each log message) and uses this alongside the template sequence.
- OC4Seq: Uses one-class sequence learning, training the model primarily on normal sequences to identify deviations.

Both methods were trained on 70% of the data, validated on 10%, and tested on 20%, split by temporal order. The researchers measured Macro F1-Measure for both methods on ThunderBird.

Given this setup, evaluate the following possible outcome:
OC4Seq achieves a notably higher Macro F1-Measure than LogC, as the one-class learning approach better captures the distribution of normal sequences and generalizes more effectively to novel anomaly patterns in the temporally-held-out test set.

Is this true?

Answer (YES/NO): YES